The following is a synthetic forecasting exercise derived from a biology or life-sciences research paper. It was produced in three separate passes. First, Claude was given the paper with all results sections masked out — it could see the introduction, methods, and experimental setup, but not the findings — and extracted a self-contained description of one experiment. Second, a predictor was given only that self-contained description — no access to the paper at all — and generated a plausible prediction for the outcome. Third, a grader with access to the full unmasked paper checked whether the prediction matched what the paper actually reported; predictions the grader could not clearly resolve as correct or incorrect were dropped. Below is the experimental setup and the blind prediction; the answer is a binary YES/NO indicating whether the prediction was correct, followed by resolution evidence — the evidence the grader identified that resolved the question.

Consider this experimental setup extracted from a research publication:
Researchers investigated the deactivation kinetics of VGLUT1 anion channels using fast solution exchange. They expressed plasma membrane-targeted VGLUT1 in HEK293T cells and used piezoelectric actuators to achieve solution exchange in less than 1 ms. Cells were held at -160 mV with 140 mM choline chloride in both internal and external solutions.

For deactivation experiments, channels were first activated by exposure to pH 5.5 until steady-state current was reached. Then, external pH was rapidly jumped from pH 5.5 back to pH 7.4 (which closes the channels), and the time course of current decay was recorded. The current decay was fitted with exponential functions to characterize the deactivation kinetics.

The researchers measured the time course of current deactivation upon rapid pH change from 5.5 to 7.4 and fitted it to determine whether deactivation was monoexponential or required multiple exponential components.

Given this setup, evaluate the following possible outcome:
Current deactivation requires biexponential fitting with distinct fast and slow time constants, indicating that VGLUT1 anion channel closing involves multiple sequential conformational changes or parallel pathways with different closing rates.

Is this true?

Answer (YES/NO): NO